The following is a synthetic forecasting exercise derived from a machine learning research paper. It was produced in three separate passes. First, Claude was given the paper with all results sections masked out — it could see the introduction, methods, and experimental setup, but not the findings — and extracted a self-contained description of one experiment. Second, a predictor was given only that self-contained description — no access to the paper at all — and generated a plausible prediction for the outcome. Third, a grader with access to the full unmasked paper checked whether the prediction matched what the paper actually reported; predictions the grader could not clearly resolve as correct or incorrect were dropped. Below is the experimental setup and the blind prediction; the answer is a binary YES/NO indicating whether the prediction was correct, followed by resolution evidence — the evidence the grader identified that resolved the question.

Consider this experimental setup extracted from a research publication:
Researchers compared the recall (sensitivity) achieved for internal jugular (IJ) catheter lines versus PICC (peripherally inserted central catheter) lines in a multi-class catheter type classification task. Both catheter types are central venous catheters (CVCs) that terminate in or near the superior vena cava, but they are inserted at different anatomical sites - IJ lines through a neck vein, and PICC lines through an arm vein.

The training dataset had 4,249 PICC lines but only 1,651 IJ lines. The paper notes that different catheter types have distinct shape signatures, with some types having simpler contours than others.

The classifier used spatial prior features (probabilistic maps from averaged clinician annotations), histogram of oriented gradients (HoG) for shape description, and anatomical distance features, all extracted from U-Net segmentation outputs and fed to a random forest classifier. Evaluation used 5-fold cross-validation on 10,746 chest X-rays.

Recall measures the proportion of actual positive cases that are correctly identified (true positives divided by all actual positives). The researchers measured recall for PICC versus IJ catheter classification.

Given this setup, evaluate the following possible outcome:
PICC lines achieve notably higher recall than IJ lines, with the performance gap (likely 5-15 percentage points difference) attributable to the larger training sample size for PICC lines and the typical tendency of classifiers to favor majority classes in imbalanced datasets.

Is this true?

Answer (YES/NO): NO